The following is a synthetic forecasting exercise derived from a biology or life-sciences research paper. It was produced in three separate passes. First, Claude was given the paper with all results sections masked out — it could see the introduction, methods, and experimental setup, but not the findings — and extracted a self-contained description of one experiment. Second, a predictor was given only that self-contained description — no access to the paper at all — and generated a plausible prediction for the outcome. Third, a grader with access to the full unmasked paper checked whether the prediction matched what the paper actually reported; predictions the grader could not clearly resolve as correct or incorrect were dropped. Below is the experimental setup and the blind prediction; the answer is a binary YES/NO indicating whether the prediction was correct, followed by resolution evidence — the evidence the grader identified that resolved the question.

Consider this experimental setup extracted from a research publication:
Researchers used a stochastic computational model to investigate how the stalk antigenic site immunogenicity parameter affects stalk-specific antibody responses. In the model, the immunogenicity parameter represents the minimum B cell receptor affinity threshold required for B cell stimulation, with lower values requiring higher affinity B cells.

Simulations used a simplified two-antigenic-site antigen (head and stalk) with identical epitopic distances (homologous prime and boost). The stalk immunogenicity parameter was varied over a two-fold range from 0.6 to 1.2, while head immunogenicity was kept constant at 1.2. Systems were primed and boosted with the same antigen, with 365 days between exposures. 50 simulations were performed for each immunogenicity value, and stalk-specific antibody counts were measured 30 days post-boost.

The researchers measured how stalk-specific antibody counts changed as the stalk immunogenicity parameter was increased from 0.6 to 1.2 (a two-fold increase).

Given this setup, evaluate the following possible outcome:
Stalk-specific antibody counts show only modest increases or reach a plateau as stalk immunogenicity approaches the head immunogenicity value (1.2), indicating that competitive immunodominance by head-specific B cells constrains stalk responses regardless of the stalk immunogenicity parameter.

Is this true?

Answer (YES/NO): NO